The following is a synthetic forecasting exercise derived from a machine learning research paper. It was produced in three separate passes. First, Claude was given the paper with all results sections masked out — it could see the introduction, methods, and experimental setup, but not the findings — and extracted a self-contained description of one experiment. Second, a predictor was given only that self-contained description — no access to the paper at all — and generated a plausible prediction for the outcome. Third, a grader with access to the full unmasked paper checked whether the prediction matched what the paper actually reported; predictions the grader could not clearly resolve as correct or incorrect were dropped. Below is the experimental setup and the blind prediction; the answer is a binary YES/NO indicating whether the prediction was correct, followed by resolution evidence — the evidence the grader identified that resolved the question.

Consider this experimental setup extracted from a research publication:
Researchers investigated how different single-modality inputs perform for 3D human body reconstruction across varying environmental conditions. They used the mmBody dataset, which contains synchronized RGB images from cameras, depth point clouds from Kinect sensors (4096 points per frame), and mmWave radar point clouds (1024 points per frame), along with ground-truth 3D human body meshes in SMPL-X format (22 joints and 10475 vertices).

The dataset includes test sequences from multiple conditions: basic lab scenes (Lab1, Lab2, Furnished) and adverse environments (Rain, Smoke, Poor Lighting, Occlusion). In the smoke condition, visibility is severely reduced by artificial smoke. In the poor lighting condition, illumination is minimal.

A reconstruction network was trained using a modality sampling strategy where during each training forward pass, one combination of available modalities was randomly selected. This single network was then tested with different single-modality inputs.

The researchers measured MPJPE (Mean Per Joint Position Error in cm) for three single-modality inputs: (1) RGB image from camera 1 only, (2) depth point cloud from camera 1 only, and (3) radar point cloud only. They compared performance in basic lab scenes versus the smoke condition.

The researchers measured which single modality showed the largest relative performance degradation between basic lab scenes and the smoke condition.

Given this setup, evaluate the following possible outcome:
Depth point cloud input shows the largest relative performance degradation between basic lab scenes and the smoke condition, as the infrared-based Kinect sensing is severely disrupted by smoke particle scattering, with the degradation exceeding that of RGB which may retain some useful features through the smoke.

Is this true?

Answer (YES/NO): YES